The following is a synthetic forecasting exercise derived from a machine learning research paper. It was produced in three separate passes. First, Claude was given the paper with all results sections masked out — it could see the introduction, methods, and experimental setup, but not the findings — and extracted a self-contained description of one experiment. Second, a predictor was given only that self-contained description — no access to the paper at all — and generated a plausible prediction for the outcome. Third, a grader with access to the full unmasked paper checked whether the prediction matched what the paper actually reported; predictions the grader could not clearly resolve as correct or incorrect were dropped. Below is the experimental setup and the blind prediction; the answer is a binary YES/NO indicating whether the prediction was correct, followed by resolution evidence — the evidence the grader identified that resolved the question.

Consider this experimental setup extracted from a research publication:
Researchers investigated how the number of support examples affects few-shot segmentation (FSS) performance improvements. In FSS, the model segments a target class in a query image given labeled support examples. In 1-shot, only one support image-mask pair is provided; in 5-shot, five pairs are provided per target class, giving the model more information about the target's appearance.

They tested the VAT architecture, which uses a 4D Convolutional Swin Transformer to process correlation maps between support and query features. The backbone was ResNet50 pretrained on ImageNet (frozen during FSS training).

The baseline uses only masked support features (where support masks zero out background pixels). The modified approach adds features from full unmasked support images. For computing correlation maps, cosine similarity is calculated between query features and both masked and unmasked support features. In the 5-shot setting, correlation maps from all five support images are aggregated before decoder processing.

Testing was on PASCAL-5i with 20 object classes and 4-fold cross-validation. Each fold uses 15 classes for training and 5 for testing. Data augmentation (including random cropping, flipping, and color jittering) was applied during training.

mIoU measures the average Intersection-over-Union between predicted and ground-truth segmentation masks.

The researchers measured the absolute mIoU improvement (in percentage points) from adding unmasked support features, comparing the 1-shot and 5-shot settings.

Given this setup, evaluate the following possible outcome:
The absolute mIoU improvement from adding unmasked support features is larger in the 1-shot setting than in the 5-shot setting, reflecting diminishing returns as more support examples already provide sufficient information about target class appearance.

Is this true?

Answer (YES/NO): YES